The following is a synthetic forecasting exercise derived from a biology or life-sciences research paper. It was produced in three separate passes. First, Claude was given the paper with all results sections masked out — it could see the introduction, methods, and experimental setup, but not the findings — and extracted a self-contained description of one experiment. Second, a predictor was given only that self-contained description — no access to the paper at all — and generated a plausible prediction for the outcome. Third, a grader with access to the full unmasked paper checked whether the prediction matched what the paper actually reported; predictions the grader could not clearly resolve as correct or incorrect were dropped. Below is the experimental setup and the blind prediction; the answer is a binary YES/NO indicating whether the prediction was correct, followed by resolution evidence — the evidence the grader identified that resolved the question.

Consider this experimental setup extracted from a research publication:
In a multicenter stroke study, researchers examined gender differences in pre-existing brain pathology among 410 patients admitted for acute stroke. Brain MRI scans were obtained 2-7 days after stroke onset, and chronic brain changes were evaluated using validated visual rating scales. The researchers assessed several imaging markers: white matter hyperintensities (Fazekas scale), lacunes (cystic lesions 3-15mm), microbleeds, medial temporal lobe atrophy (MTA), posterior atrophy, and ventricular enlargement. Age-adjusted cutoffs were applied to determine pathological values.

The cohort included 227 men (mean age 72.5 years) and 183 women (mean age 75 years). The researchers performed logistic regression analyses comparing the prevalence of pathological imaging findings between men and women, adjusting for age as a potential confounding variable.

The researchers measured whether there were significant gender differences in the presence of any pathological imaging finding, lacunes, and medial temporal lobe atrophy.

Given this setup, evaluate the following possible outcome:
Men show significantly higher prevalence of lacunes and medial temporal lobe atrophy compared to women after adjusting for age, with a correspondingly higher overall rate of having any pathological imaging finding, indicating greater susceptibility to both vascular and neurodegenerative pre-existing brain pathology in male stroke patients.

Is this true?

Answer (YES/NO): YES